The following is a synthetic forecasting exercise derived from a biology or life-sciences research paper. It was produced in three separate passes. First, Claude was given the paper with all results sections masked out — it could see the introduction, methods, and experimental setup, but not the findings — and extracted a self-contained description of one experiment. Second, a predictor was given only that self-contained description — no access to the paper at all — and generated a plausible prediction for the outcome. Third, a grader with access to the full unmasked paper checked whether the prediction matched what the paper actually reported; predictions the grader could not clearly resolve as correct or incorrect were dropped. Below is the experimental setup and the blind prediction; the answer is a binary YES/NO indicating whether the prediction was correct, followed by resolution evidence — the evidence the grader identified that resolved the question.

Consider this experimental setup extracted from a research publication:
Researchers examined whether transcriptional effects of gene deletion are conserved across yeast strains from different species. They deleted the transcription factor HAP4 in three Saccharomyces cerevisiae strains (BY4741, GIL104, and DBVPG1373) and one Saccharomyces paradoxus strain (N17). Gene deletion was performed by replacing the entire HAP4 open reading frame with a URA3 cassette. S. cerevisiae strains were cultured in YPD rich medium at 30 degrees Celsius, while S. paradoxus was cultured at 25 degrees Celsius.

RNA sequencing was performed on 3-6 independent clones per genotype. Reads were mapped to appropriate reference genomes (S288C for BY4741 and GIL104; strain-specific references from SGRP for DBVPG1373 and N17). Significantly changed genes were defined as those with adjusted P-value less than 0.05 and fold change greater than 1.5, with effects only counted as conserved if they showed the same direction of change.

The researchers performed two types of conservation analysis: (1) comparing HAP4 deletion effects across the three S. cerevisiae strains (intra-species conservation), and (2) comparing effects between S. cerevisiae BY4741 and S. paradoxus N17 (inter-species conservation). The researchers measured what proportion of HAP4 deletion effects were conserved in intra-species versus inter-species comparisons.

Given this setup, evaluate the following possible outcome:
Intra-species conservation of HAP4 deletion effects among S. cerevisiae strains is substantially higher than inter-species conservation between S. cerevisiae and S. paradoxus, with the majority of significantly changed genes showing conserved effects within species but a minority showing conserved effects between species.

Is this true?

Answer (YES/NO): NO